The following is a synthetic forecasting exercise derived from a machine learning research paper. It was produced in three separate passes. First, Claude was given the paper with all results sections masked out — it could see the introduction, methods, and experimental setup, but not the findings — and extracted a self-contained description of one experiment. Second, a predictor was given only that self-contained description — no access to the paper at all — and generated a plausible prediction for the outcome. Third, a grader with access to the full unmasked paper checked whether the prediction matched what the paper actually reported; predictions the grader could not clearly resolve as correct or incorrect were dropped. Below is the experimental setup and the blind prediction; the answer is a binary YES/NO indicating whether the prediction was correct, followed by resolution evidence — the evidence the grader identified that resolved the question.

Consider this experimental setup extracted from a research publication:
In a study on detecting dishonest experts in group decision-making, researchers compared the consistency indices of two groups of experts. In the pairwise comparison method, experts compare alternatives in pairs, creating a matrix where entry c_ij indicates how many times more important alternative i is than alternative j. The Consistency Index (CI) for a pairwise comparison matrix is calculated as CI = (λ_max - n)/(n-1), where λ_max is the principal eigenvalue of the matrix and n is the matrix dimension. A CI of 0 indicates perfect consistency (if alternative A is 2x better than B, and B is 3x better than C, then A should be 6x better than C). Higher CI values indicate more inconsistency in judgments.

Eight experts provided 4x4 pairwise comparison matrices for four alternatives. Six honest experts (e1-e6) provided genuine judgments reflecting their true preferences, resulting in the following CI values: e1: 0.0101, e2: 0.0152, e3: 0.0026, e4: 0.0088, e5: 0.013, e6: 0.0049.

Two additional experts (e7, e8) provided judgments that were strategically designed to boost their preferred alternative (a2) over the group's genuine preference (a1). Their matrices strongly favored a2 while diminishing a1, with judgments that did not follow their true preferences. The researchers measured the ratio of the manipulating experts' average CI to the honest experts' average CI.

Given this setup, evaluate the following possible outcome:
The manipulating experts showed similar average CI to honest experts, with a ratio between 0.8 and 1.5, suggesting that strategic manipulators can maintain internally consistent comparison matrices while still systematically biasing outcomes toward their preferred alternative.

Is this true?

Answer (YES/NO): NO